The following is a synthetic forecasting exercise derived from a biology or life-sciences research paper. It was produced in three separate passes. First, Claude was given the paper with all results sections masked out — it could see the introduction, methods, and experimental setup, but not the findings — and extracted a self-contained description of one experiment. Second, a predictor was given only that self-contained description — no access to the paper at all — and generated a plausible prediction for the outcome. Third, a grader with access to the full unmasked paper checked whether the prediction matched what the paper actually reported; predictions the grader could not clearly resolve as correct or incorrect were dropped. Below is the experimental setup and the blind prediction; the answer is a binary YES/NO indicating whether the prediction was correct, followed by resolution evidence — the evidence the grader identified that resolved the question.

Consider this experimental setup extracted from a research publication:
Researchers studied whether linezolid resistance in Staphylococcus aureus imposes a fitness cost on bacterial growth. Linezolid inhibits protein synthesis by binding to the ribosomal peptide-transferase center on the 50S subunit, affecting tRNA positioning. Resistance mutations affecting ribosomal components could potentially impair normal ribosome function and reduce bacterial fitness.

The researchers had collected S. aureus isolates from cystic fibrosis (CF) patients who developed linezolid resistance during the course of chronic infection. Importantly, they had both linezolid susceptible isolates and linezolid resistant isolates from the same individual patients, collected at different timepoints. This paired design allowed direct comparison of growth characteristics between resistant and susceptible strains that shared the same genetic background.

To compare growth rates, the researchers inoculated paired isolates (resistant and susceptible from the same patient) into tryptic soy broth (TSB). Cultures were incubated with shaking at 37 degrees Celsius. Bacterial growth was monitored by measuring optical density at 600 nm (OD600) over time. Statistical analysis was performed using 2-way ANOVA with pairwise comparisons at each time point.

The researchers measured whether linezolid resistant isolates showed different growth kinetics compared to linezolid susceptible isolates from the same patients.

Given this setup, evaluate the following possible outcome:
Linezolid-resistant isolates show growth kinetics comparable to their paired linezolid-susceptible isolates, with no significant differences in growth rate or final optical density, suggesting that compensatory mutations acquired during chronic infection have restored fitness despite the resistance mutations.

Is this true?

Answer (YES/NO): NO